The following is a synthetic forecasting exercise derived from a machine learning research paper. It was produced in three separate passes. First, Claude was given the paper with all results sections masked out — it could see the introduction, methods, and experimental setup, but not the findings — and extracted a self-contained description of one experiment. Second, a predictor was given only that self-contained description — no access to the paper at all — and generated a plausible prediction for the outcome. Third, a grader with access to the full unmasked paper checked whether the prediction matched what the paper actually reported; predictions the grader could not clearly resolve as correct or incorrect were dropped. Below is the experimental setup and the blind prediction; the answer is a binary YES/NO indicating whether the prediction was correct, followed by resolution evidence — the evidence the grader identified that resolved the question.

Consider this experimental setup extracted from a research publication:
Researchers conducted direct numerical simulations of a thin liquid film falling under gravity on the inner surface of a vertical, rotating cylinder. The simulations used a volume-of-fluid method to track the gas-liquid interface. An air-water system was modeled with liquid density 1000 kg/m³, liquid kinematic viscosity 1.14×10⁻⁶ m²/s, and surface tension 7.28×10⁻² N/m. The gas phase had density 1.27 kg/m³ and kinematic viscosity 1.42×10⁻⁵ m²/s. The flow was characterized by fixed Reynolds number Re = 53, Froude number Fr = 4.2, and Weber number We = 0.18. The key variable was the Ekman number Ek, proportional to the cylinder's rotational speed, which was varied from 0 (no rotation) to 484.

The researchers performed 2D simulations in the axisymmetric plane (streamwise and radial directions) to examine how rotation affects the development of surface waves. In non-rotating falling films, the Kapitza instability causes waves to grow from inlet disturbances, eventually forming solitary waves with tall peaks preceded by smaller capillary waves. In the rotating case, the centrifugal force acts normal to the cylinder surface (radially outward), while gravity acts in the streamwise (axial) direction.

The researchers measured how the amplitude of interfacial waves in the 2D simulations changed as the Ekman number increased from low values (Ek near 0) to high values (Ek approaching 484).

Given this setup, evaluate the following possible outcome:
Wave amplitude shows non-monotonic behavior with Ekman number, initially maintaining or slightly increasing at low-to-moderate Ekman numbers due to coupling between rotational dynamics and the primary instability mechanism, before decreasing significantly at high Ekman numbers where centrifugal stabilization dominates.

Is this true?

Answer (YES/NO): NO